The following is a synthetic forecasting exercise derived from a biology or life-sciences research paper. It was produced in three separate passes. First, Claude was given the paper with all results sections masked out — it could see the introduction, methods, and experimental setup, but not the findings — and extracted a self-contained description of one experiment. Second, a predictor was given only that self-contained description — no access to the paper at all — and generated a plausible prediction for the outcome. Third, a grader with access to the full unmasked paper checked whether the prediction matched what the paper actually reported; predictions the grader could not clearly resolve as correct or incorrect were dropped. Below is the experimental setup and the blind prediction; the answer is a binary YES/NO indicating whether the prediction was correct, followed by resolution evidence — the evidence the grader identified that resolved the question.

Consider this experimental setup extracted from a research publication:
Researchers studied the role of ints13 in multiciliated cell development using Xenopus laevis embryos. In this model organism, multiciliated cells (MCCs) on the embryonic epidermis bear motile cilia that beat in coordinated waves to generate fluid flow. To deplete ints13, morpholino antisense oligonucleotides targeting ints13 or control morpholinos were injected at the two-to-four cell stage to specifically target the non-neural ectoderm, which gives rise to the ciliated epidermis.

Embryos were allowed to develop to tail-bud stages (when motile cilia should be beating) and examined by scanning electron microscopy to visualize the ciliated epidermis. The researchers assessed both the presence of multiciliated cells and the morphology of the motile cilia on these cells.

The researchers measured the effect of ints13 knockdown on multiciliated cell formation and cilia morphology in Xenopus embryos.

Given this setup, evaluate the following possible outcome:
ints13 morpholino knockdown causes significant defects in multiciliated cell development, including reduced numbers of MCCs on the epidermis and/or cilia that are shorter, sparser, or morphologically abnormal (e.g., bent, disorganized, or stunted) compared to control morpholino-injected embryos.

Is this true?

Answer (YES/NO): YES